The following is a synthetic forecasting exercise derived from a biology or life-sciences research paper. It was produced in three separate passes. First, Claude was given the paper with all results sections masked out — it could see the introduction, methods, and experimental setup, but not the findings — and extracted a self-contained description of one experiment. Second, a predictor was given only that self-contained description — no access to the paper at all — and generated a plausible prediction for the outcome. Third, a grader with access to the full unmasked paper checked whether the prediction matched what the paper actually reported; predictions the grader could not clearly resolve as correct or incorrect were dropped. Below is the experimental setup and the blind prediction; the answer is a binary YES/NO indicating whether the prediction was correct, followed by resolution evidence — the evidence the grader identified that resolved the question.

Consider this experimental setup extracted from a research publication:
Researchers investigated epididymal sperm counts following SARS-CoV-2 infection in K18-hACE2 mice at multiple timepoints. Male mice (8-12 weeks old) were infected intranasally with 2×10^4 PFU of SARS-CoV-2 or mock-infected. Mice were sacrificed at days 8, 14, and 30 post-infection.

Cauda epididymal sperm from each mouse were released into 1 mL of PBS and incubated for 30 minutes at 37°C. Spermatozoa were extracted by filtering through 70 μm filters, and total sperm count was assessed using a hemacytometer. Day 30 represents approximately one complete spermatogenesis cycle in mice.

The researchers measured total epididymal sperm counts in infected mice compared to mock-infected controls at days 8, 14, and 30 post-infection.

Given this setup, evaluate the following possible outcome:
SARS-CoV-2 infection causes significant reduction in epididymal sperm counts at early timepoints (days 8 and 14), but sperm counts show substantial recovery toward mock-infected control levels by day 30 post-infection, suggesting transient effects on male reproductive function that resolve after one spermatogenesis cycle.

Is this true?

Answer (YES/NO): NO